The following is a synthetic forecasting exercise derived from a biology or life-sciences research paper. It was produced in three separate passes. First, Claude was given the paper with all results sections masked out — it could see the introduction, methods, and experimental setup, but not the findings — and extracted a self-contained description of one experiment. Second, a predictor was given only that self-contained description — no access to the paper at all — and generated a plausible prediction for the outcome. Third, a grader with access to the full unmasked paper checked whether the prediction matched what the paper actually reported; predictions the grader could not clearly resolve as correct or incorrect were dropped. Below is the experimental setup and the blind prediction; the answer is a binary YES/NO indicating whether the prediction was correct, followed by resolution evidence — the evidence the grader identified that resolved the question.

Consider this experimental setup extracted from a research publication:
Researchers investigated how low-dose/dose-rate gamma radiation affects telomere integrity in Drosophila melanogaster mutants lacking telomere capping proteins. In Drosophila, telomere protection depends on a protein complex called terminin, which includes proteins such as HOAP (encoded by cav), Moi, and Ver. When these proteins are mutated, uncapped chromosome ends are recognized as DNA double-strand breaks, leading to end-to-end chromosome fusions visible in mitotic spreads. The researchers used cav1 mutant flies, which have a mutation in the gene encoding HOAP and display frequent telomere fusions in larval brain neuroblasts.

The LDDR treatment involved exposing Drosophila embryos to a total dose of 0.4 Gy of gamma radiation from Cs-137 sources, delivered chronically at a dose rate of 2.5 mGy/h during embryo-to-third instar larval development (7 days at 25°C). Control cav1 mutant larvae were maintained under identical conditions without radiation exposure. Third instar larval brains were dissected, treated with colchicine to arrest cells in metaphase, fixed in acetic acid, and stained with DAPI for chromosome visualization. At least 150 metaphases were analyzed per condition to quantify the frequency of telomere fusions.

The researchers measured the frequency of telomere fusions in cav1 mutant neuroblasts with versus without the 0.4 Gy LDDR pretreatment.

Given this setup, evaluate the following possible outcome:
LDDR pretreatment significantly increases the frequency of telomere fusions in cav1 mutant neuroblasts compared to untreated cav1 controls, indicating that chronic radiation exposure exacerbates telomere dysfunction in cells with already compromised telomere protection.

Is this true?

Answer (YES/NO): NO